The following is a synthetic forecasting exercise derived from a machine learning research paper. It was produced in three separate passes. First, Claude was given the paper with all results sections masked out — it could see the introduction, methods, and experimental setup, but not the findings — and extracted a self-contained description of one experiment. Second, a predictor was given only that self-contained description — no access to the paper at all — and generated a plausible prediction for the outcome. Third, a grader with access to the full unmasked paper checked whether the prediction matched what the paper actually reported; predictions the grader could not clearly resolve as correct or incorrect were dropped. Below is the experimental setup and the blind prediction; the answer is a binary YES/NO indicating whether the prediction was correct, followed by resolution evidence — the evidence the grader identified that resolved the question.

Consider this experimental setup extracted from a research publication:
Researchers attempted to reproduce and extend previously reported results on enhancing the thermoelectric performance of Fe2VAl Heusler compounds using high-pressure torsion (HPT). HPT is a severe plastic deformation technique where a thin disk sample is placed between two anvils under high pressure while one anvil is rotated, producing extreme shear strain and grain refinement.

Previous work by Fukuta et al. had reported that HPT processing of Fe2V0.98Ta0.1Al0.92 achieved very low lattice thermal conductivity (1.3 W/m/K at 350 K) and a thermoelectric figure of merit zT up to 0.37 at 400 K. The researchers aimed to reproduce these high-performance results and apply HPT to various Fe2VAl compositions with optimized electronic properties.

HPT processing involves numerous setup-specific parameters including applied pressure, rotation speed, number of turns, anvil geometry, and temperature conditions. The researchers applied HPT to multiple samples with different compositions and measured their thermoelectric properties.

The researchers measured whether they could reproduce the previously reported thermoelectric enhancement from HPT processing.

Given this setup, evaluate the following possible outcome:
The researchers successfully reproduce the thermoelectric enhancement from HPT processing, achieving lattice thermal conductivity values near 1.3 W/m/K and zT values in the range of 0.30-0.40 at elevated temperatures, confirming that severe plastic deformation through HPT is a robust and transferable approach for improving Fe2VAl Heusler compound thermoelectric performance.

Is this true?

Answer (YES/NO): NO